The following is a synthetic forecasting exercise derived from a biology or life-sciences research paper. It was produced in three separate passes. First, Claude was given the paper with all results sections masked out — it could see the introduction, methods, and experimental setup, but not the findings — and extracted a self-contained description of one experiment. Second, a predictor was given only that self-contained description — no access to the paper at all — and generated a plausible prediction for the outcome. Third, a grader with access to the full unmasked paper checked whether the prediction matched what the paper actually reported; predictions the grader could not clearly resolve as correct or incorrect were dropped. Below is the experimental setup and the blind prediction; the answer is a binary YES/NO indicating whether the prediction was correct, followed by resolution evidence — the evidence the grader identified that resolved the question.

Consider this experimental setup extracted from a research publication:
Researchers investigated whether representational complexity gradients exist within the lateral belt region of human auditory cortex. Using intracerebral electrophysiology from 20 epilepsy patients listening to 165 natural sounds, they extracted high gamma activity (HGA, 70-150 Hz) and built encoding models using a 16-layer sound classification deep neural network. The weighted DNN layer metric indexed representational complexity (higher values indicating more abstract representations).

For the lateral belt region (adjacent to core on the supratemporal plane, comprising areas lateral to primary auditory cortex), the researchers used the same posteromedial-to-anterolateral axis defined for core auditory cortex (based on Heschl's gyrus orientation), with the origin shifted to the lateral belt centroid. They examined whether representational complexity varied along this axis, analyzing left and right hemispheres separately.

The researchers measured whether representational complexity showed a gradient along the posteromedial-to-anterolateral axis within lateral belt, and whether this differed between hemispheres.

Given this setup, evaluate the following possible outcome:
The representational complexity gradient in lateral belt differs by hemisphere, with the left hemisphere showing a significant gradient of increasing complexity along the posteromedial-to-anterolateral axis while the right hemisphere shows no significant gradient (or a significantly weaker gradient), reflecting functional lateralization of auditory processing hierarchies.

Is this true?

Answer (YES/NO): NO